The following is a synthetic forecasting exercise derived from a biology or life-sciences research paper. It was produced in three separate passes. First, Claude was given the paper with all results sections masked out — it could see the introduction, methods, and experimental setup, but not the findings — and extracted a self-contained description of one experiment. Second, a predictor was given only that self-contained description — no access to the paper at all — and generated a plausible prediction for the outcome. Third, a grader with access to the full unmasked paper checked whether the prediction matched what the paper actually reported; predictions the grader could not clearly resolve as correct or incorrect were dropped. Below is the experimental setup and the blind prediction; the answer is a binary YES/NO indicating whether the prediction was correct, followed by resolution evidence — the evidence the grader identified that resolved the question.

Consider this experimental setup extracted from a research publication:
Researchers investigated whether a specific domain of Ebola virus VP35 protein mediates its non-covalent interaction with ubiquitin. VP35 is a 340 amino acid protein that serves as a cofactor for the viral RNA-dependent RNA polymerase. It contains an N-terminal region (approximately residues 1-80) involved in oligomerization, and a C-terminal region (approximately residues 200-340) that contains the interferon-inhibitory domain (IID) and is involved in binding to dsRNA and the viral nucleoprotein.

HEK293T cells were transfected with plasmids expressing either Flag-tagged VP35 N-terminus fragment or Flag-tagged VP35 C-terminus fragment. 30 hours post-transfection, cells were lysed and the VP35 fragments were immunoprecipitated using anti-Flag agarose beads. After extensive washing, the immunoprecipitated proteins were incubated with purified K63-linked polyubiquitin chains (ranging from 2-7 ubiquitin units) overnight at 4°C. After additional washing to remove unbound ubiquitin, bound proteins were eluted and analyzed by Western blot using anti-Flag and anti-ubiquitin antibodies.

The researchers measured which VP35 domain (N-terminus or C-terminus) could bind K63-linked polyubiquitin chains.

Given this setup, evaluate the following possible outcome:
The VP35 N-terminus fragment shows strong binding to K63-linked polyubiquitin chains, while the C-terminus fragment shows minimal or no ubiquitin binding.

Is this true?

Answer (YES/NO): NO